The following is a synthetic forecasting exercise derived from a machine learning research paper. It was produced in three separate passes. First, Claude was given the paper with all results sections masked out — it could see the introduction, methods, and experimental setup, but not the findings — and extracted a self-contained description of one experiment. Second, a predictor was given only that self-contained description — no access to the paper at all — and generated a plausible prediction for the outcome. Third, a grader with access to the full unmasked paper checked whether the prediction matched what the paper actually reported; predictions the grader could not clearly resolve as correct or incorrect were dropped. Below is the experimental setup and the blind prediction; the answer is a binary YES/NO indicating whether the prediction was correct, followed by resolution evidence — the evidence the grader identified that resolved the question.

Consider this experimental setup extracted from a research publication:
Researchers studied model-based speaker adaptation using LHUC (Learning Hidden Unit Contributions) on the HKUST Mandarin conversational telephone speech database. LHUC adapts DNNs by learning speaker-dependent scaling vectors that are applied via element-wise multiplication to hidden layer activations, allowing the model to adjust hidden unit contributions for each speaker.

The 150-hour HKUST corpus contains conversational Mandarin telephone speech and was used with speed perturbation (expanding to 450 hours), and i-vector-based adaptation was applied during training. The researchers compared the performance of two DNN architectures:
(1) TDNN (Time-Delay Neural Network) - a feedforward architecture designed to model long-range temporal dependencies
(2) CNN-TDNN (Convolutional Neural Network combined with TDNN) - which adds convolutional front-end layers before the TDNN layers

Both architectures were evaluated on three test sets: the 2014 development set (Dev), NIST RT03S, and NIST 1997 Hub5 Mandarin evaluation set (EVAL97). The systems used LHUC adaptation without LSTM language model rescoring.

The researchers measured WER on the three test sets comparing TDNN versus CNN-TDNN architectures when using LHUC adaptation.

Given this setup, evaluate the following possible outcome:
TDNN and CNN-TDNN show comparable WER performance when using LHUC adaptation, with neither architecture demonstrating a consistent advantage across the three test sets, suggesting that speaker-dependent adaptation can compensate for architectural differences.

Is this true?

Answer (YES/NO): NO